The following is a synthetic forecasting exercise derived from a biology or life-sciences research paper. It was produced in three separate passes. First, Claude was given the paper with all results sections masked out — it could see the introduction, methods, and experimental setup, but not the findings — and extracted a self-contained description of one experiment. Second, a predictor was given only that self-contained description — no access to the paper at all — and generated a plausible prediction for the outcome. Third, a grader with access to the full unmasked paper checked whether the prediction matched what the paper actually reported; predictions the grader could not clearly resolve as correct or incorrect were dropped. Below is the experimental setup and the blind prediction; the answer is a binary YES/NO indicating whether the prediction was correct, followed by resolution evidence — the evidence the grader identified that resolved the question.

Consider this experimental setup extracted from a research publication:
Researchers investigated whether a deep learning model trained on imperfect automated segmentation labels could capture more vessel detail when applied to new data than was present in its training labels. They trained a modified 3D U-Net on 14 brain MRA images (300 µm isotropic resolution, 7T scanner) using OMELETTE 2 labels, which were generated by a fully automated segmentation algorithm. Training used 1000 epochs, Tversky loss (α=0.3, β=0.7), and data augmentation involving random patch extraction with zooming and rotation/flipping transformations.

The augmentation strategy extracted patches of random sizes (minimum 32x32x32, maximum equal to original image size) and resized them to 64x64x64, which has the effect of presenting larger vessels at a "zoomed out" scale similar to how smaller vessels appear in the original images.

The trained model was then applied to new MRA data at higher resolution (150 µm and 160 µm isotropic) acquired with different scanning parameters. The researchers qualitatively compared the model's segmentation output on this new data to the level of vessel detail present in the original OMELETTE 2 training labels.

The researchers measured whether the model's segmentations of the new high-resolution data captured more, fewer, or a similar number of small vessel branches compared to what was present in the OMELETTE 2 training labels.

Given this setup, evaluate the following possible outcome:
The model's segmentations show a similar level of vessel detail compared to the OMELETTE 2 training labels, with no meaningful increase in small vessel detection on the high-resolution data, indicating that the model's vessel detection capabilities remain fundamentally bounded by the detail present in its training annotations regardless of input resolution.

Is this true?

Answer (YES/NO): NO